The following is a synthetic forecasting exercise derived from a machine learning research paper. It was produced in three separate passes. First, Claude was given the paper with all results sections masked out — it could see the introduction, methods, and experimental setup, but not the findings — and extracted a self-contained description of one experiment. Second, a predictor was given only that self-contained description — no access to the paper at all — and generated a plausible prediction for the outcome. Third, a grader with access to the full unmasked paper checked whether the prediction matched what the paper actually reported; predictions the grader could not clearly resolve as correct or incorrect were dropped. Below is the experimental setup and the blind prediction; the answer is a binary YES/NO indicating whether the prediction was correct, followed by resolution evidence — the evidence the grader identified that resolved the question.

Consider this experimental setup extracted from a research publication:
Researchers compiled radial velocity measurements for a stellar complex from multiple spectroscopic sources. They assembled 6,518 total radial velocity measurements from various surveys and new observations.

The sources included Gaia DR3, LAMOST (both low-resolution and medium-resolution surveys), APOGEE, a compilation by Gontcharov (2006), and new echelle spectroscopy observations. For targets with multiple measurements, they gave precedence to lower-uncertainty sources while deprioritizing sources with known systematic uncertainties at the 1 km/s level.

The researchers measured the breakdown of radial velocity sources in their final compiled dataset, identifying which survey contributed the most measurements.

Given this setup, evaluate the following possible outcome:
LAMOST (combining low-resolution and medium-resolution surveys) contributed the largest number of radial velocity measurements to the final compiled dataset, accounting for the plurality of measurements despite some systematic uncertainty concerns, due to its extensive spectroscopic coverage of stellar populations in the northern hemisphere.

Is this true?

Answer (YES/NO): NO